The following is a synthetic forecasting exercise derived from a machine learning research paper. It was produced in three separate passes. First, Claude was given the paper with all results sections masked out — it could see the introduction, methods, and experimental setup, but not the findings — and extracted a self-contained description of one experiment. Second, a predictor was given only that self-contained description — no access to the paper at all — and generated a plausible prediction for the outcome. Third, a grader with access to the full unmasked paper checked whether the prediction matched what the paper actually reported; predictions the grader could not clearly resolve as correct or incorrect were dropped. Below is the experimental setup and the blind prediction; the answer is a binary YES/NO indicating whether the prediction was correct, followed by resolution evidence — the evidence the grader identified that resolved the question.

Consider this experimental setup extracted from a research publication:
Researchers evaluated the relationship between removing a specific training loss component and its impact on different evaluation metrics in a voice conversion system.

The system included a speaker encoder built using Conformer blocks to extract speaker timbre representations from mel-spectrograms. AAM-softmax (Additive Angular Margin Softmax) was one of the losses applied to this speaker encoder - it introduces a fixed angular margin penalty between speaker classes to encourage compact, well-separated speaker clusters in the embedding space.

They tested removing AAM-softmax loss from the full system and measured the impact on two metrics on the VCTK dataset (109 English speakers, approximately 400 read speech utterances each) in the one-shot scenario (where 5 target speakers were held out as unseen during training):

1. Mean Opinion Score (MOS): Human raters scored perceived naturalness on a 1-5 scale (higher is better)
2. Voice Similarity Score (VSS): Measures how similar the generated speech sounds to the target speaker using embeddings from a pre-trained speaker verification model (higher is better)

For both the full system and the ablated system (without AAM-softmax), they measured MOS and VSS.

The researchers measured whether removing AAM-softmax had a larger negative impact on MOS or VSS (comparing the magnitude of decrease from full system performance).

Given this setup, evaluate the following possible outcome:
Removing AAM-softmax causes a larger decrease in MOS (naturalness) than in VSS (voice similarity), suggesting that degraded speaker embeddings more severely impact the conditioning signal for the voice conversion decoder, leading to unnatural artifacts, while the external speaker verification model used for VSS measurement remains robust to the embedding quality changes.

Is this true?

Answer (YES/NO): NO